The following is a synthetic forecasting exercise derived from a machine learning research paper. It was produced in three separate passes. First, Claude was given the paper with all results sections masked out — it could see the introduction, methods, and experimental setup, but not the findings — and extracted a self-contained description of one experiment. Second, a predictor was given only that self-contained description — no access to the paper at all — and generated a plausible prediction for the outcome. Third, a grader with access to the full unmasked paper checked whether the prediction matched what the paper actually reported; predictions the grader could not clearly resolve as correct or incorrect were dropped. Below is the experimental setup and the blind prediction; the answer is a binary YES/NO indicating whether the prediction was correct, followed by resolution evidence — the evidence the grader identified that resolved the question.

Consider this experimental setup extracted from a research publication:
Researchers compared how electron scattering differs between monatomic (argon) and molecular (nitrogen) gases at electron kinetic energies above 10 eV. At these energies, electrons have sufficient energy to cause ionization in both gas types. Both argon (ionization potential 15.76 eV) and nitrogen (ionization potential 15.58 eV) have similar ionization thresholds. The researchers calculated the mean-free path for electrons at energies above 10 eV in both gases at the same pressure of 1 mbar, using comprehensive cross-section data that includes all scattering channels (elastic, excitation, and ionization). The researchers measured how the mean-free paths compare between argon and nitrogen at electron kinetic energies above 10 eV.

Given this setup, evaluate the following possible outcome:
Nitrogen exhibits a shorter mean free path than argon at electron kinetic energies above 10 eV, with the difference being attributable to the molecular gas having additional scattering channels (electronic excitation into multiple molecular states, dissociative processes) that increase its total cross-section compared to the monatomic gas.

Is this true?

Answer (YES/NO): NO